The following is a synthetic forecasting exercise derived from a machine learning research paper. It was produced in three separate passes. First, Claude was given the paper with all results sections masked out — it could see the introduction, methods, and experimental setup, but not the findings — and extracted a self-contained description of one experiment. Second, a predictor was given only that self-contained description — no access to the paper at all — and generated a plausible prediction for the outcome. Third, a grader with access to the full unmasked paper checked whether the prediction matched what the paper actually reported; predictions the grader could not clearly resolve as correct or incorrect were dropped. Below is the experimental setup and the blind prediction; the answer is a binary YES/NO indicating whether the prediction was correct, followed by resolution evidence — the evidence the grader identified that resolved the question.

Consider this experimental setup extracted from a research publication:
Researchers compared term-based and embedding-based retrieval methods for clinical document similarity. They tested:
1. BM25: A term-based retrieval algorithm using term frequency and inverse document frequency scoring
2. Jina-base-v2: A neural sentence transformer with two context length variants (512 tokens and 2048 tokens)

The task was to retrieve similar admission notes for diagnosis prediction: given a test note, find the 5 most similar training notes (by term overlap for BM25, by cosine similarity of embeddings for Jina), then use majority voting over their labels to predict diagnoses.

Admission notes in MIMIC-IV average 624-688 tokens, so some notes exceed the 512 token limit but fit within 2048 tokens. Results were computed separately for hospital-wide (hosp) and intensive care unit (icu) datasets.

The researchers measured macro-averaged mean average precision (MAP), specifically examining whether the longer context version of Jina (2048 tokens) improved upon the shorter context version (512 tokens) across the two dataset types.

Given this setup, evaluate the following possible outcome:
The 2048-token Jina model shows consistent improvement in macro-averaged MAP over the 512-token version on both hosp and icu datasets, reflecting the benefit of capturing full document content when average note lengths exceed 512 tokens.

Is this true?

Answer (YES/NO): NO